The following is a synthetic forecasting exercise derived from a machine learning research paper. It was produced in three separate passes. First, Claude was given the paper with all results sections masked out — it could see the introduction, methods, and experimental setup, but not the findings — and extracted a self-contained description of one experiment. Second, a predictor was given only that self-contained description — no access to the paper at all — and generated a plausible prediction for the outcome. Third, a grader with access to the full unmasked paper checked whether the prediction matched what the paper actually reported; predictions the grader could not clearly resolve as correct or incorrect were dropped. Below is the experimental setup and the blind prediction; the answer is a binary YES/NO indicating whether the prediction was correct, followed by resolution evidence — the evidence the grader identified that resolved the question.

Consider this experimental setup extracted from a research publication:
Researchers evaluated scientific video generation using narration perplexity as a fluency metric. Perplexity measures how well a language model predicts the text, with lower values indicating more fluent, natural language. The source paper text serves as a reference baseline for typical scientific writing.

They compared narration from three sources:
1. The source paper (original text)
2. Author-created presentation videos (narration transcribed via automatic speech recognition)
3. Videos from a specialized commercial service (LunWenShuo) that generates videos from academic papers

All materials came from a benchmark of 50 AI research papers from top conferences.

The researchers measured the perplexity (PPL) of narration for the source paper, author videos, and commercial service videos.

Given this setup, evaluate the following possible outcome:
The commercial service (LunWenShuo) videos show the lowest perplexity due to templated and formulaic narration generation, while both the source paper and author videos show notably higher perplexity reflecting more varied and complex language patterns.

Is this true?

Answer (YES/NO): NO